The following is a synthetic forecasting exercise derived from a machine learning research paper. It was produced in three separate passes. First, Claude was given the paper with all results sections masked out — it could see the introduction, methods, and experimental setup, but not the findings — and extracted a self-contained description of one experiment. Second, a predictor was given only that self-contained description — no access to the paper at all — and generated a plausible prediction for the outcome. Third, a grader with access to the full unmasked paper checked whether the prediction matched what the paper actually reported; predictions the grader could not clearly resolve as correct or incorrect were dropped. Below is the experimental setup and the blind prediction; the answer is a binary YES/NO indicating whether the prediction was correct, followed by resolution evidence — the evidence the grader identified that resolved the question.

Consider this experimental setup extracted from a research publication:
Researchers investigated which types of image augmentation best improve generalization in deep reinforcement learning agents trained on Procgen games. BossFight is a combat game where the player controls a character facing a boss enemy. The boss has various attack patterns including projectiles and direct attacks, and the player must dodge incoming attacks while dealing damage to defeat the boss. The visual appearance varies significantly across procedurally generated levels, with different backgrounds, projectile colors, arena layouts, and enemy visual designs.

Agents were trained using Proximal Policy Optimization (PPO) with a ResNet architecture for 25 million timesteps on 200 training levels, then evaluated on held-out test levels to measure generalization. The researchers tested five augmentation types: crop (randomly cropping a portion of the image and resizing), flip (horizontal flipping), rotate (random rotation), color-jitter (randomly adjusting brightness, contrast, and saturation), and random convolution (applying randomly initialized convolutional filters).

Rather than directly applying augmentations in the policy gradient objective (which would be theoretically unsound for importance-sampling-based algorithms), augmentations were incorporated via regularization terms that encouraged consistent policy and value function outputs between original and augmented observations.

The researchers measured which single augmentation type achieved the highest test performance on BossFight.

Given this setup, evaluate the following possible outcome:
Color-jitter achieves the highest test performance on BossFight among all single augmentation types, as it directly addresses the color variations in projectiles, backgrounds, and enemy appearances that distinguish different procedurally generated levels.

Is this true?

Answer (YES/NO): NO